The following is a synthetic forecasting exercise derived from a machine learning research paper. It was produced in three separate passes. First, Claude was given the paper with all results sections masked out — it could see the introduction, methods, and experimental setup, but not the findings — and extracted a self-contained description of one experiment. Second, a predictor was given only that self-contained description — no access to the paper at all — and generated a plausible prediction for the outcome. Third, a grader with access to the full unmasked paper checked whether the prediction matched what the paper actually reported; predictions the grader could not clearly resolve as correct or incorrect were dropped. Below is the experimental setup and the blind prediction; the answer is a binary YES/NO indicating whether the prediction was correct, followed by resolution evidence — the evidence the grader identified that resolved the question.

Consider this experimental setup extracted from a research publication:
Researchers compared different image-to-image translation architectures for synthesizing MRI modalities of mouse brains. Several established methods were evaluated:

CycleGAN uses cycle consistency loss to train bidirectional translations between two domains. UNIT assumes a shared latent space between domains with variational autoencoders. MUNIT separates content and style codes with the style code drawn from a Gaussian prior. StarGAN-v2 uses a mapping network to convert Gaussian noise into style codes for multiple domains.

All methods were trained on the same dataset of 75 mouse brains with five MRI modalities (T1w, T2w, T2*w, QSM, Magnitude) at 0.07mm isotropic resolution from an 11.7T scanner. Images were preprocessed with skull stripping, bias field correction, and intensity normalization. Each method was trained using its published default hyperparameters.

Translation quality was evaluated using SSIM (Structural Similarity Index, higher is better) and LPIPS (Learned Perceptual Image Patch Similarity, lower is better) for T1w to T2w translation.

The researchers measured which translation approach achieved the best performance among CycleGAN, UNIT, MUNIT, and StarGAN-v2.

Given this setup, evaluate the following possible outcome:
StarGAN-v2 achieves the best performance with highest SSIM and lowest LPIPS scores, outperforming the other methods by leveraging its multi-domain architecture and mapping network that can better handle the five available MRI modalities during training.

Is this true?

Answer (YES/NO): NO